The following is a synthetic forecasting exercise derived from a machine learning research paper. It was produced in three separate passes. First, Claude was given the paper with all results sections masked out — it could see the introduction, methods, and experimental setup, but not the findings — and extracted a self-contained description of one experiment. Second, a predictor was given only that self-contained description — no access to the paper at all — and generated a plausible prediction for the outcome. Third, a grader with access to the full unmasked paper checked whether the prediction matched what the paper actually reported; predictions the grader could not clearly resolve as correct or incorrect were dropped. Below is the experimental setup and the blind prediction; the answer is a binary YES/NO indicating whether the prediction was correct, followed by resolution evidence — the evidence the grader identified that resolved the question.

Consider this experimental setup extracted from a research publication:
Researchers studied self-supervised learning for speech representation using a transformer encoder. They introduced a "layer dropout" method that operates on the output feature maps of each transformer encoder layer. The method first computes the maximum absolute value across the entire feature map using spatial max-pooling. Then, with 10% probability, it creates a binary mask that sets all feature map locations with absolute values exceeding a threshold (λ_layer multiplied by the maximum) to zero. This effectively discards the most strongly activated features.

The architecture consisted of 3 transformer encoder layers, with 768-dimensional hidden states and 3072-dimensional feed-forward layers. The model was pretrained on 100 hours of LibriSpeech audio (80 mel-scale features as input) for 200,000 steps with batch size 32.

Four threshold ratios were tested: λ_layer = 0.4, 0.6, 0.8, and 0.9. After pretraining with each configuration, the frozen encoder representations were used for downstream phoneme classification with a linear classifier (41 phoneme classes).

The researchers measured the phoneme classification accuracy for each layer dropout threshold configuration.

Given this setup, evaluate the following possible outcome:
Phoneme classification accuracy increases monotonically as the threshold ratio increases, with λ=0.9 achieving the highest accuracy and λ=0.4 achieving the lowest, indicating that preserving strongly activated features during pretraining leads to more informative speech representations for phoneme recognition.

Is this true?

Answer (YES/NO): NO